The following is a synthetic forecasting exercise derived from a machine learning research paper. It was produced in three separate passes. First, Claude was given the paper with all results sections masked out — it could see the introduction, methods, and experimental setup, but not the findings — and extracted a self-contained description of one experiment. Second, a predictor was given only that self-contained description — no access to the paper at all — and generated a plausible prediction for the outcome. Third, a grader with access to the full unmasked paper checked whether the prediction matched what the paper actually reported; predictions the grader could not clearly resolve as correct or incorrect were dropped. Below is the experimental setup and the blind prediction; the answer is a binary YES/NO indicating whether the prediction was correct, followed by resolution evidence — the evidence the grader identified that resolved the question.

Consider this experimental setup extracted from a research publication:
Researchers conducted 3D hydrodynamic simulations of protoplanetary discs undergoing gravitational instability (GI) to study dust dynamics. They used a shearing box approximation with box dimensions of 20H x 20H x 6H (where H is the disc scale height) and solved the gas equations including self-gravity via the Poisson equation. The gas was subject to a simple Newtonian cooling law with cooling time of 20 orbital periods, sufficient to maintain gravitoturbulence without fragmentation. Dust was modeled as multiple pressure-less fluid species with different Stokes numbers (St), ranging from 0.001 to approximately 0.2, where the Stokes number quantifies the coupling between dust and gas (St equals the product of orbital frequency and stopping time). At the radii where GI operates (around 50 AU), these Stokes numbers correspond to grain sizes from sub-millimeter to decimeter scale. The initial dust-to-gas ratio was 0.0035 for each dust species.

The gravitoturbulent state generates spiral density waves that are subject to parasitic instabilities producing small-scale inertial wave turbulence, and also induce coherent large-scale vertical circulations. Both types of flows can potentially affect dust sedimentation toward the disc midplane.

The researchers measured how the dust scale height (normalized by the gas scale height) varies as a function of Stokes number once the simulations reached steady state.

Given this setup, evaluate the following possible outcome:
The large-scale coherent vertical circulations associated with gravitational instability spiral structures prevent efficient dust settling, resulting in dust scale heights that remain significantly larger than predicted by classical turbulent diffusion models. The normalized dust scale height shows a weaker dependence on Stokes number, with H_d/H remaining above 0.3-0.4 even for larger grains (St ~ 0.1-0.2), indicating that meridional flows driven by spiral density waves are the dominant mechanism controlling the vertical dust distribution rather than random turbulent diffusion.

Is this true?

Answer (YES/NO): NO